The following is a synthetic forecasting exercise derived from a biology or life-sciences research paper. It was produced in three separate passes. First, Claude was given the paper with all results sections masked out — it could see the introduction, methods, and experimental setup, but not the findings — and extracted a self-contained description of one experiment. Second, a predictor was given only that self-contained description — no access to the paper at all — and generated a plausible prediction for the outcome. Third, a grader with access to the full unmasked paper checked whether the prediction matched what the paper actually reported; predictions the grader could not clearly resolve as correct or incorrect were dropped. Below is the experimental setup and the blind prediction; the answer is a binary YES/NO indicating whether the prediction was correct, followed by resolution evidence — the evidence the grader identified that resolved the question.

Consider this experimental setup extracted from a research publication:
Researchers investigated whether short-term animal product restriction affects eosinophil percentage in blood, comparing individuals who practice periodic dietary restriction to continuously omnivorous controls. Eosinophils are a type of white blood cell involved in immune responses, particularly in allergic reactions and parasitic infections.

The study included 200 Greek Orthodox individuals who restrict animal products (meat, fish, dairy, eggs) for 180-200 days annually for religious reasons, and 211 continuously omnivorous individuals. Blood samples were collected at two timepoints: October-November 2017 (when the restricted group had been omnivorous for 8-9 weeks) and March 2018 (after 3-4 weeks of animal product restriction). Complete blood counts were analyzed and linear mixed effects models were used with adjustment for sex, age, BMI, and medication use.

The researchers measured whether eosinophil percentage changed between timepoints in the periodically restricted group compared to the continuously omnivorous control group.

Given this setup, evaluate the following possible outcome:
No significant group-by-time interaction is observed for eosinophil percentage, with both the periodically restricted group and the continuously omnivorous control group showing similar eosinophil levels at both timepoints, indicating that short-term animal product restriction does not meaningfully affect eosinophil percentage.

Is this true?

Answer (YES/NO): NO